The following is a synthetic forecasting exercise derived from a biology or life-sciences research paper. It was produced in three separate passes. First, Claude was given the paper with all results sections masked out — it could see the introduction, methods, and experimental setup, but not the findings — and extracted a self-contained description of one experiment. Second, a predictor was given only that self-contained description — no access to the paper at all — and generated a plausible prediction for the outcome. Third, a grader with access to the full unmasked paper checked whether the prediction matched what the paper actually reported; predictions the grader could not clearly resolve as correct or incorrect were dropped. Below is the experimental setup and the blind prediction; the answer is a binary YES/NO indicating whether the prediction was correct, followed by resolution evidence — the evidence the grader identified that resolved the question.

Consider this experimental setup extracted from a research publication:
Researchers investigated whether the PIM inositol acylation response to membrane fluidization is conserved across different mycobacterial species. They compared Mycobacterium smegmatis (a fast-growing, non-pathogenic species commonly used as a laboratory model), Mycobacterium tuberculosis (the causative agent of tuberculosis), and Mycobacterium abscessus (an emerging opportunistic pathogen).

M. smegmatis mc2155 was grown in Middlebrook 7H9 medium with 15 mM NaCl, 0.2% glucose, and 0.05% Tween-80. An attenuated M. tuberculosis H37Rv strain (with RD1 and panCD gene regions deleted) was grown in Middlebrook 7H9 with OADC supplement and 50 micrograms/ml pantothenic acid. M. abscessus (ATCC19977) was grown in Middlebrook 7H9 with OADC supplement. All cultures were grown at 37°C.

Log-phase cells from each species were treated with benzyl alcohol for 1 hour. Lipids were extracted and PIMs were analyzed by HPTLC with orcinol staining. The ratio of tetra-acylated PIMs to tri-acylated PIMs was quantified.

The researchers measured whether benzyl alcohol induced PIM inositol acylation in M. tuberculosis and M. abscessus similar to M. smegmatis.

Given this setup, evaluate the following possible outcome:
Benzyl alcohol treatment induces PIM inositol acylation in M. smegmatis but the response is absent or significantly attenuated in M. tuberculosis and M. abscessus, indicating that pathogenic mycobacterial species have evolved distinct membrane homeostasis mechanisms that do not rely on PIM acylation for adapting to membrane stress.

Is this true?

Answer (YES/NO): NO